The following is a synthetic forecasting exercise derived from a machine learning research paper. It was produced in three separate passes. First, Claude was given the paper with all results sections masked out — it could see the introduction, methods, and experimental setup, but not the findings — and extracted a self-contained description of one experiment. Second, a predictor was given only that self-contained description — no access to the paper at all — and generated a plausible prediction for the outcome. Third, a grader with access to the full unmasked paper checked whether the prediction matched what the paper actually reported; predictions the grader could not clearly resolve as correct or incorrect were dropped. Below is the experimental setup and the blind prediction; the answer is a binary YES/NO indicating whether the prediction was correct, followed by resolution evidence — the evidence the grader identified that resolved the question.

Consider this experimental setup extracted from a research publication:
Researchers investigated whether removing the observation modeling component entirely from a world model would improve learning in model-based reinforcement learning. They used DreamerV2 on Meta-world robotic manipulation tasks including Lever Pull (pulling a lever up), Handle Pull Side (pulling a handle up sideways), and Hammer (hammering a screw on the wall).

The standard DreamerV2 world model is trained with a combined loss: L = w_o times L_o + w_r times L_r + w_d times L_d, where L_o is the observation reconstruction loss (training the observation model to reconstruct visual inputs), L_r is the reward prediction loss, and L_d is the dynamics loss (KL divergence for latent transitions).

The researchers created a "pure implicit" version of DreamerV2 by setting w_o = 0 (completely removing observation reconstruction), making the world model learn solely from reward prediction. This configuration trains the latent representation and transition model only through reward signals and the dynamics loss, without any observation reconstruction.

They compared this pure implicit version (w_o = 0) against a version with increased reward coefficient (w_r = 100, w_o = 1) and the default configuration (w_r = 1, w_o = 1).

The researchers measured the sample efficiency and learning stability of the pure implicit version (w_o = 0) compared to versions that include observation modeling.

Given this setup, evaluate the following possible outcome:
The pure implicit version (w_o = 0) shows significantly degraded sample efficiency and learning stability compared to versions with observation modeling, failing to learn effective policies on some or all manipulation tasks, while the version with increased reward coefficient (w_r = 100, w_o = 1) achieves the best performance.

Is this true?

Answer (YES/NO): NO